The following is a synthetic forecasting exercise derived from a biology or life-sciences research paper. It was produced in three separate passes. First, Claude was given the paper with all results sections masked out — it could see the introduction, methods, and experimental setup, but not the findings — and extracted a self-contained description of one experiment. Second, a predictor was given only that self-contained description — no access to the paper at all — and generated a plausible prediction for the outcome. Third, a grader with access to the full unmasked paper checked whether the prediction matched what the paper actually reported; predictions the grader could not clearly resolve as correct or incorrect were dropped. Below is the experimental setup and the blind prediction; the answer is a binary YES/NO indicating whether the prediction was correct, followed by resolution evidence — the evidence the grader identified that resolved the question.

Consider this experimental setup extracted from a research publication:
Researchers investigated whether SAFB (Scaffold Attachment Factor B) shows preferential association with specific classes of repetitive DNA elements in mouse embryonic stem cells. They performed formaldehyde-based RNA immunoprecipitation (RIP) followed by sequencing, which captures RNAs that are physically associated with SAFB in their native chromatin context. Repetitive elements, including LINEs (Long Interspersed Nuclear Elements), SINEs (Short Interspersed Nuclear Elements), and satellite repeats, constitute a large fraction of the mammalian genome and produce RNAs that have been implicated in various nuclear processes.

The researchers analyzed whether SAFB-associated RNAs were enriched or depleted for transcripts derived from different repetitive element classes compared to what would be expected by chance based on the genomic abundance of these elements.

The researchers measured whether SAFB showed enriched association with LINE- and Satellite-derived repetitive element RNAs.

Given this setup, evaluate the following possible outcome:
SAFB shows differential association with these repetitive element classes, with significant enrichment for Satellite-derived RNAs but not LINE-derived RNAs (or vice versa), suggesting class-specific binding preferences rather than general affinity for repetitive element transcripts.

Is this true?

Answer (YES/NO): NO